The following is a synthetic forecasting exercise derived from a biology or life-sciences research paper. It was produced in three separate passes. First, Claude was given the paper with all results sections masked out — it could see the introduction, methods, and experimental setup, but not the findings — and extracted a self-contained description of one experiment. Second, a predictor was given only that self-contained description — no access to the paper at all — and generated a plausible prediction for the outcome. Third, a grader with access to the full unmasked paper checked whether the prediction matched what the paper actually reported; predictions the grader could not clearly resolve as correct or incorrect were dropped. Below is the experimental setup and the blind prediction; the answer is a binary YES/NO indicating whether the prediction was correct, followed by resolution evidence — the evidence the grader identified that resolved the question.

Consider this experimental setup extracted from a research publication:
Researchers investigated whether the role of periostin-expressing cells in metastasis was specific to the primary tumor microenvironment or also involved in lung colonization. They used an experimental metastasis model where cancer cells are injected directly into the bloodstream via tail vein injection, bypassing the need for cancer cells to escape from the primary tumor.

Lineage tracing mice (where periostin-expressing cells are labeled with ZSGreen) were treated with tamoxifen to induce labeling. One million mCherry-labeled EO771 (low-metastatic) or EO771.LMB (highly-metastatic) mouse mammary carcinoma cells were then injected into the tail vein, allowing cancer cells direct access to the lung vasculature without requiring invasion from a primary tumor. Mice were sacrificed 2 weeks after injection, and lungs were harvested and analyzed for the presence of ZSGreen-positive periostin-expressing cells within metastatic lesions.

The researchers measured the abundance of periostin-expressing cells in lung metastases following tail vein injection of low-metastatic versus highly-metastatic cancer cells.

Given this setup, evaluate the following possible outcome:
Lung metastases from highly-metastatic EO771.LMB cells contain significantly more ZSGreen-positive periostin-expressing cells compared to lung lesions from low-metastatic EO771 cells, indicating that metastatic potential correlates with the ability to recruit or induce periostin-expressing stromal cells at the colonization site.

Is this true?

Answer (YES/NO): NO